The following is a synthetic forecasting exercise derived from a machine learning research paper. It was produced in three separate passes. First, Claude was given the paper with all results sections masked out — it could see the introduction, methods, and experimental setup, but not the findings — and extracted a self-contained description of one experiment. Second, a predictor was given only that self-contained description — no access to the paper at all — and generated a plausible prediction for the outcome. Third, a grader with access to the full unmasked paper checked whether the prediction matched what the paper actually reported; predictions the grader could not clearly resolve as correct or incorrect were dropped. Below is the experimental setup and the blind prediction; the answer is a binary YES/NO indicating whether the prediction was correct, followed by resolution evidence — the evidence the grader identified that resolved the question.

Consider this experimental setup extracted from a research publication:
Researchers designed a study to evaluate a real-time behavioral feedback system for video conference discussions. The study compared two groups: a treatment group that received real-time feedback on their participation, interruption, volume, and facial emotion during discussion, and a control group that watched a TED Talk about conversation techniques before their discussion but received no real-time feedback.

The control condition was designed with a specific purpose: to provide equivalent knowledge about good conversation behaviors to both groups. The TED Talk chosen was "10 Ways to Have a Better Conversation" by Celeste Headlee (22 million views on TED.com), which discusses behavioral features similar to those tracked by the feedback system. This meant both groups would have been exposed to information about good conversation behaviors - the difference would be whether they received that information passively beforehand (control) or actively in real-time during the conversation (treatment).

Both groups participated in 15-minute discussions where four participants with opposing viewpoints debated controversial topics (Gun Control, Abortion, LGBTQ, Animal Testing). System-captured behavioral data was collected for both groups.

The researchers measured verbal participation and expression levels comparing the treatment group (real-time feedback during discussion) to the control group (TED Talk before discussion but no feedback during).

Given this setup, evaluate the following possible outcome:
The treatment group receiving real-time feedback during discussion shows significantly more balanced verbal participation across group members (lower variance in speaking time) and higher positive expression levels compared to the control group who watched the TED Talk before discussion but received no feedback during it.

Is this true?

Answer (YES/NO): NO